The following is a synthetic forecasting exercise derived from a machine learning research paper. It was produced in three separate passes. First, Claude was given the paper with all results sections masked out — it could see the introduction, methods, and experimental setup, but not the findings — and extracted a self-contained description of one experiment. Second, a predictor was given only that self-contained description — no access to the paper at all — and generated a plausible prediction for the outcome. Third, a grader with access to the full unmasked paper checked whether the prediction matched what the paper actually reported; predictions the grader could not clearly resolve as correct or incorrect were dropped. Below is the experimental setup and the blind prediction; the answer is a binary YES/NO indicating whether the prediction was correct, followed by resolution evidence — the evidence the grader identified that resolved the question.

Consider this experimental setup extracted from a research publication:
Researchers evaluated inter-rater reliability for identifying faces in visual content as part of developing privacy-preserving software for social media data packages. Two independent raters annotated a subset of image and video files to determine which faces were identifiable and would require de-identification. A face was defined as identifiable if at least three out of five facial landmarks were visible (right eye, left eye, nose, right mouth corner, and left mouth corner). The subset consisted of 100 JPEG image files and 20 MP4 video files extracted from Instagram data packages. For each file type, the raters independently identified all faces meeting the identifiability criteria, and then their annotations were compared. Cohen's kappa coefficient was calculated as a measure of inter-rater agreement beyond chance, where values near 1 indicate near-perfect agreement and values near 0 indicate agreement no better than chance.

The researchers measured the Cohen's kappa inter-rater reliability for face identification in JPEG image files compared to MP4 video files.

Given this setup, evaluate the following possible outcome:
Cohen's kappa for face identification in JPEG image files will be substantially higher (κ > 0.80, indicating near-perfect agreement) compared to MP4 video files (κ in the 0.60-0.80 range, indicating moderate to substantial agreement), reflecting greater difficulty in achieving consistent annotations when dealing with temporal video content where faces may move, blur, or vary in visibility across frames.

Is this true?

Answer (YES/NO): YES